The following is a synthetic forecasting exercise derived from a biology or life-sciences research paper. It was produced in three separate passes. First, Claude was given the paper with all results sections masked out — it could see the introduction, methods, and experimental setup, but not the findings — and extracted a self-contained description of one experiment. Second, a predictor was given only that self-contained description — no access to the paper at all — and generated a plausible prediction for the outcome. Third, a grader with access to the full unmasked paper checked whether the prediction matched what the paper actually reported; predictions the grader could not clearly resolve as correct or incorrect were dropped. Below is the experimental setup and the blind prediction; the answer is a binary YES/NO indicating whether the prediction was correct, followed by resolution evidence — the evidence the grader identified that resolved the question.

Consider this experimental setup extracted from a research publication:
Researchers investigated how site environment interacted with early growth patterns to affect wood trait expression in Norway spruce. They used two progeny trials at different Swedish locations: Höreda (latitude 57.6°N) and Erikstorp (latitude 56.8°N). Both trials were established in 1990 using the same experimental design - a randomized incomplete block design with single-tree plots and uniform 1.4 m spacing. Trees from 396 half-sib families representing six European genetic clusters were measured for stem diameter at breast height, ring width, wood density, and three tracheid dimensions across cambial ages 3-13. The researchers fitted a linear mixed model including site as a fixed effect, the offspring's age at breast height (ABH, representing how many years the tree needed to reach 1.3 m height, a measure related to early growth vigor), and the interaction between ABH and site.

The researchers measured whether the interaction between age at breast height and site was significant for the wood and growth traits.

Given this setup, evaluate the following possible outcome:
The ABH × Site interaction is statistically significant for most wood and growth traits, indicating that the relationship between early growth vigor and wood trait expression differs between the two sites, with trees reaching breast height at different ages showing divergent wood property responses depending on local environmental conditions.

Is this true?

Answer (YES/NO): YES